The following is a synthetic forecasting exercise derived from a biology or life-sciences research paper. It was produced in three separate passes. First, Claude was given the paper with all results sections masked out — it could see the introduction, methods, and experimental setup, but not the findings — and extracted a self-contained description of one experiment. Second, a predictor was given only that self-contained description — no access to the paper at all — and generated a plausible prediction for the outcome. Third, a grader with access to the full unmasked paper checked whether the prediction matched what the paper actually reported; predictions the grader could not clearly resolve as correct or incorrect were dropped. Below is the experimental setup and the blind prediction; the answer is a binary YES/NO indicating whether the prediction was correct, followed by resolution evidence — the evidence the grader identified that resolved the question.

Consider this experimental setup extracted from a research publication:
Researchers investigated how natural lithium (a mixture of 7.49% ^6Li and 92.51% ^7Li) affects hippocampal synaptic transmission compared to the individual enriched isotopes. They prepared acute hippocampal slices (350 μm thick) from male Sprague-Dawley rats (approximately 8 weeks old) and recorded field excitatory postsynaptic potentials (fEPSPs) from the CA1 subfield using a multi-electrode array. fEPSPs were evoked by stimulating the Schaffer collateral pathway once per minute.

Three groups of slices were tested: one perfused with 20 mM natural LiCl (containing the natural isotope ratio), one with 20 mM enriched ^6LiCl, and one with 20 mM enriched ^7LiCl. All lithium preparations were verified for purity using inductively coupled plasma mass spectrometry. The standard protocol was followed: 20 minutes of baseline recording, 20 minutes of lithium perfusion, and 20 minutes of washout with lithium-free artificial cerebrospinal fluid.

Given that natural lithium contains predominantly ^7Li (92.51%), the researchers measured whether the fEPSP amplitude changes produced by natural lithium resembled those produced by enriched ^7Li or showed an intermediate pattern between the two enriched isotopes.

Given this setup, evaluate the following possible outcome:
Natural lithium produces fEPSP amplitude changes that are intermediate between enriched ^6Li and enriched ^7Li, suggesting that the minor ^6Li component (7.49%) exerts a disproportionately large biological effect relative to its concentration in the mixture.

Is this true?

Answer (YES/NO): YES